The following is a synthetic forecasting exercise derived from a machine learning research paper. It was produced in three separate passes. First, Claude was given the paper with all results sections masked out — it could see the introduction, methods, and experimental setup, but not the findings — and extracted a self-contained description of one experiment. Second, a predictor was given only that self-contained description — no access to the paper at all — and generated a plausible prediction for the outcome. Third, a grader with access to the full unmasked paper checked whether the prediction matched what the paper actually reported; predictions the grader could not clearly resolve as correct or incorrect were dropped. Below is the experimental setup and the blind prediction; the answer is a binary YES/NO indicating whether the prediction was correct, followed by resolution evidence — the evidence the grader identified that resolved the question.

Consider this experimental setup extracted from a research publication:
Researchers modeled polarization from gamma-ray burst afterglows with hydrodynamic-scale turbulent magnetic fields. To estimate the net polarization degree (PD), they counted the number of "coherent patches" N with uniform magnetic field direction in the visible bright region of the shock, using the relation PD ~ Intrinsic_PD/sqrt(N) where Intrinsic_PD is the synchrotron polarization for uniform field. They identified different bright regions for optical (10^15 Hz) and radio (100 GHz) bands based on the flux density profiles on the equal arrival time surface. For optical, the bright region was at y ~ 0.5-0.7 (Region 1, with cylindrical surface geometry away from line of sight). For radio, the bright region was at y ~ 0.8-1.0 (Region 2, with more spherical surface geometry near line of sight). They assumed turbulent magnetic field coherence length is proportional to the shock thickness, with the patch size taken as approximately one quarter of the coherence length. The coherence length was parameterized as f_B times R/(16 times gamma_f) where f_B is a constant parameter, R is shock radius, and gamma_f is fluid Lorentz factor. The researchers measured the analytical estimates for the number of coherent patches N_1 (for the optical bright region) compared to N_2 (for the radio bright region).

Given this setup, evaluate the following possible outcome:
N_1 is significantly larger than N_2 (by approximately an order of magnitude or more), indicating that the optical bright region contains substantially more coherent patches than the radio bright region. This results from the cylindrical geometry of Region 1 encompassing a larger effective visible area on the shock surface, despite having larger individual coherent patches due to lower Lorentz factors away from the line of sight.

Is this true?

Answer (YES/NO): NO